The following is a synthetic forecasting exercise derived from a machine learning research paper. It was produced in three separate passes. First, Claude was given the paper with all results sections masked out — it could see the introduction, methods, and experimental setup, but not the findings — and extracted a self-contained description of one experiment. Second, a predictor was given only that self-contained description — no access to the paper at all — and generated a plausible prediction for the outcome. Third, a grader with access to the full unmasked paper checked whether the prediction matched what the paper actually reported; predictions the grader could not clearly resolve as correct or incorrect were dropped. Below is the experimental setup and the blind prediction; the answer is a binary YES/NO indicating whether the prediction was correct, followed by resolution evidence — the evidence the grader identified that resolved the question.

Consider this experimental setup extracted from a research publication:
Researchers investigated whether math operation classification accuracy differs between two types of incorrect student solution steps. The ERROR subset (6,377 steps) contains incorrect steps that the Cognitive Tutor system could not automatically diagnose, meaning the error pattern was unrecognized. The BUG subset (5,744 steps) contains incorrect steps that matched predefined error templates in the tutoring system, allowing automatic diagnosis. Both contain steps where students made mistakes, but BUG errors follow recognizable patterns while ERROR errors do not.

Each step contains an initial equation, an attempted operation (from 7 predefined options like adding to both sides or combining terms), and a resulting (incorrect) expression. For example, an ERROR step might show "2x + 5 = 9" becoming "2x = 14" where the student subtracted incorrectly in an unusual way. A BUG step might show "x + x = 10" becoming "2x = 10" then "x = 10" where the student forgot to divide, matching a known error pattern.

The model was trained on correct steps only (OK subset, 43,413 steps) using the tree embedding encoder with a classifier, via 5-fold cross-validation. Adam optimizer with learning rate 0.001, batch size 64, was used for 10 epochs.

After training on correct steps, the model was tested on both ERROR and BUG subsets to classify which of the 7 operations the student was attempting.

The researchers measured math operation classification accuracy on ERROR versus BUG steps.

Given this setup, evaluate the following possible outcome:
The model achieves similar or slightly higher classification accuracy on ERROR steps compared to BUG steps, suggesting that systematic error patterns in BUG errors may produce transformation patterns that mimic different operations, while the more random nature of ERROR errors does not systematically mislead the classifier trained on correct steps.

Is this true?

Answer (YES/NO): NO